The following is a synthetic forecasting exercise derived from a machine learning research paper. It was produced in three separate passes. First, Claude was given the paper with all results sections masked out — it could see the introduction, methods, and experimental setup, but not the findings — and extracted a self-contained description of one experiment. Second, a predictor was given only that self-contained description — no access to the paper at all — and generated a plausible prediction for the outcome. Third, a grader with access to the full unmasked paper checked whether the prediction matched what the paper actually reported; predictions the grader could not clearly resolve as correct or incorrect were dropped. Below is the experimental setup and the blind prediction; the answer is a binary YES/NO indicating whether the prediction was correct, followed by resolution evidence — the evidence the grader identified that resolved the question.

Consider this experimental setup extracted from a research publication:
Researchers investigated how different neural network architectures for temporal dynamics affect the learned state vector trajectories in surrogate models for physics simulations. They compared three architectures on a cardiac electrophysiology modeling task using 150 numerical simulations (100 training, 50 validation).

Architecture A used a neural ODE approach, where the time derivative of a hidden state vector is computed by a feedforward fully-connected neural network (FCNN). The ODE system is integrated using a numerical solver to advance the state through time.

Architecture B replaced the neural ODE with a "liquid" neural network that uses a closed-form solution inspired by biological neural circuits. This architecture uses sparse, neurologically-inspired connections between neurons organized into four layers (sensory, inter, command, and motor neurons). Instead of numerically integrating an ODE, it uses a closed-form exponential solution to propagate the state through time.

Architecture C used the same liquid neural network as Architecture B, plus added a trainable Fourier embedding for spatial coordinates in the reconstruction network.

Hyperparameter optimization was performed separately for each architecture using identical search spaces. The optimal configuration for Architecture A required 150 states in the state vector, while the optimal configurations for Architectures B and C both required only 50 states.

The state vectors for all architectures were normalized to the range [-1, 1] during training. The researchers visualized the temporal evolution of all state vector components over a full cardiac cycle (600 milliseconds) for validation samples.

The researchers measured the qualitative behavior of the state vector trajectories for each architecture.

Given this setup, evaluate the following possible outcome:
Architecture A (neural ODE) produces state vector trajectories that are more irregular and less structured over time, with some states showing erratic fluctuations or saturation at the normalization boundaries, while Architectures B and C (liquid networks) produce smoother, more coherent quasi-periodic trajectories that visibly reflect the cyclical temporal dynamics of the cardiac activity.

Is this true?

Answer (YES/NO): NO